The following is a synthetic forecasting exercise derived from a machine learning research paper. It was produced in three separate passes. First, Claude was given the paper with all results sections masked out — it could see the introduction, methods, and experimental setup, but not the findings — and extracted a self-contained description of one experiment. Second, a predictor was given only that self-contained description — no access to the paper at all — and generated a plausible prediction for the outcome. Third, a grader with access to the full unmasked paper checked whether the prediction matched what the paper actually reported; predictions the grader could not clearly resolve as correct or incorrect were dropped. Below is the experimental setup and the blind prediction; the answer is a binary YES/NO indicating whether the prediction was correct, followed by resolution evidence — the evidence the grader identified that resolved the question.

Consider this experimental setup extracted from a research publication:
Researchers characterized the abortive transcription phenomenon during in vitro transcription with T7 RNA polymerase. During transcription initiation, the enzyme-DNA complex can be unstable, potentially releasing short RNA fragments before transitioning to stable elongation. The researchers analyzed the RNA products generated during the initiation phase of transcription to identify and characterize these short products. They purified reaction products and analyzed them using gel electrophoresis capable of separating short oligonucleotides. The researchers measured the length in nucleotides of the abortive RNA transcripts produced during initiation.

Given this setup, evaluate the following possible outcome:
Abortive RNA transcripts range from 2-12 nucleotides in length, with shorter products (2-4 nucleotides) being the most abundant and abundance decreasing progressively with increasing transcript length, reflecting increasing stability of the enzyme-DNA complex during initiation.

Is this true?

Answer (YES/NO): NO